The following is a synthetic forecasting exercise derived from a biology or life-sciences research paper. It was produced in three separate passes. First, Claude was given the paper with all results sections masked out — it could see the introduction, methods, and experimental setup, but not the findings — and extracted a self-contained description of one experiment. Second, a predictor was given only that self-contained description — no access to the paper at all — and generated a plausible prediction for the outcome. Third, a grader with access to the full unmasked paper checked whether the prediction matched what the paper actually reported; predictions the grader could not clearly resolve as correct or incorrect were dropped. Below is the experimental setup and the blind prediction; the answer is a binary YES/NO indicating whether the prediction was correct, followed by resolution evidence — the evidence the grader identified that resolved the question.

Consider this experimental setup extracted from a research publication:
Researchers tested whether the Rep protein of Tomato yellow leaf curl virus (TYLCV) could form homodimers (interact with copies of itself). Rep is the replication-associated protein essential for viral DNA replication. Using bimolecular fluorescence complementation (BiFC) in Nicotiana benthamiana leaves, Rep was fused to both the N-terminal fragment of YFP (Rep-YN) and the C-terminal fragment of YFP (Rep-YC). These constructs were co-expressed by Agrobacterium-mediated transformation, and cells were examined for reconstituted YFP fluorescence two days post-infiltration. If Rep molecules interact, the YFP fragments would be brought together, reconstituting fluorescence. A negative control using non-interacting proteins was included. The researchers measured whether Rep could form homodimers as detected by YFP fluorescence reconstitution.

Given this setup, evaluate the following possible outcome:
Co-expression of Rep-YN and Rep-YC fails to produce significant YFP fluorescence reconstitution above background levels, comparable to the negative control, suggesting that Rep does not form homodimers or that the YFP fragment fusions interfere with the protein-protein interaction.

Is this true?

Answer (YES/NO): NO